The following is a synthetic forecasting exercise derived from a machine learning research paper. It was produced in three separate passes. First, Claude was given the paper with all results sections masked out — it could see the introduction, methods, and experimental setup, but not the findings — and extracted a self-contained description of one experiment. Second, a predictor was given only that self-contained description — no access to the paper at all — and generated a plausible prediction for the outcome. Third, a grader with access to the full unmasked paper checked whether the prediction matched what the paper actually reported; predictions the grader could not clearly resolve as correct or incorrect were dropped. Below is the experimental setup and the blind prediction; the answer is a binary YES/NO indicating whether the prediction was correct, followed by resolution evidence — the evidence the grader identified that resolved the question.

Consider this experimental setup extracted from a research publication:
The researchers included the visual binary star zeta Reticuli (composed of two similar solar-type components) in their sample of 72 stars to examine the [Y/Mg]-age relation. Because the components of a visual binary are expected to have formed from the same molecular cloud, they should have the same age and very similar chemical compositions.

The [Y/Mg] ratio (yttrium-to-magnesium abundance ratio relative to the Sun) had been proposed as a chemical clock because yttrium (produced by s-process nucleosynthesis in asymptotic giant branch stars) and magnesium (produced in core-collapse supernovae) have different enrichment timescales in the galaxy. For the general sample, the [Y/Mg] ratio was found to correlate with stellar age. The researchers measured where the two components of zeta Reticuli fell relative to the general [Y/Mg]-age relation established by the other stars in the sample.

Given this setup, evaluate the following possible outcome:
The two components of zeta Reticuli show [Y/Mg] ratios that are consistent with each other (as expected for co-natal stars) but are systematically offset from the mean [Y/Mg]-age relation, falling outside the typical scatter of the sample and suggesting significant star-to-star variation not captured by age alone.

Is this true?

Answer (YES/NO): YES